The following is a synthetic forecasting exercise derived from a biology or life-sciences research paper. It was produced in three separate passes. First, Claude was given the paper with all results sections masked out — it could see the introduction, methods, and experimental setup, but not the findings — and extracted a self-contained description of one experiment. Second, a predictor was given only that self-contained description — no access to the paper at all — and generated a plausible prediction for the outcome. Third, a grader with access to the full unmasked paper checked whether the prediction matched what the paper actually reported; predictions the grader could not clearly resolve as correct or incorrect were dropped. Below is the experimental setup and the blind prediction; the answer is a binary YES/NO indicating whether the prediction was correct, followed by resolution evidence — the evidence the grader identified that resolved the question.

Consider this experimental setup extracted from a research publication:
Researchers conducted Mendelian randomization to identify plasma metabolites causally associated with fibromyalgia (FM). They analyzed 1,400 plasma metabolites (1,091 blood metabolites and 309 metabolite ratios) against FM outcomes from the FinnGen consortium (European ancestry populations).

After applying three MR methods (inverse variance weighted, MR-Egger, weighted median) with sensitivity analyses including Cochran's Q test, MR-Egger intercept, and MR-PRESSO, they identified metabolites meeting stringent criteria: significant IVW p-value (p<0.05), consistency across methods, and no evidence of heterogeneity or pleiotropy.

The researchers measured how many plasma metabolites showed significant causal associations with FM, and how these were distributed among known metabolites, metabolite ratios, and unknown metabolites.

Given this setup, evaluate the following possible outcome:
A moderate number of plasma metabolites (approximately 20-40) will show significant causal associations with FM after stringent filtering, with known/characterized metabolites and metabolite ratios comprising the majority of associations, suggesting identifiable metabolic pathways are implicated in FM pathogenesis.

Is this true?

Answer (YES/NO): NO